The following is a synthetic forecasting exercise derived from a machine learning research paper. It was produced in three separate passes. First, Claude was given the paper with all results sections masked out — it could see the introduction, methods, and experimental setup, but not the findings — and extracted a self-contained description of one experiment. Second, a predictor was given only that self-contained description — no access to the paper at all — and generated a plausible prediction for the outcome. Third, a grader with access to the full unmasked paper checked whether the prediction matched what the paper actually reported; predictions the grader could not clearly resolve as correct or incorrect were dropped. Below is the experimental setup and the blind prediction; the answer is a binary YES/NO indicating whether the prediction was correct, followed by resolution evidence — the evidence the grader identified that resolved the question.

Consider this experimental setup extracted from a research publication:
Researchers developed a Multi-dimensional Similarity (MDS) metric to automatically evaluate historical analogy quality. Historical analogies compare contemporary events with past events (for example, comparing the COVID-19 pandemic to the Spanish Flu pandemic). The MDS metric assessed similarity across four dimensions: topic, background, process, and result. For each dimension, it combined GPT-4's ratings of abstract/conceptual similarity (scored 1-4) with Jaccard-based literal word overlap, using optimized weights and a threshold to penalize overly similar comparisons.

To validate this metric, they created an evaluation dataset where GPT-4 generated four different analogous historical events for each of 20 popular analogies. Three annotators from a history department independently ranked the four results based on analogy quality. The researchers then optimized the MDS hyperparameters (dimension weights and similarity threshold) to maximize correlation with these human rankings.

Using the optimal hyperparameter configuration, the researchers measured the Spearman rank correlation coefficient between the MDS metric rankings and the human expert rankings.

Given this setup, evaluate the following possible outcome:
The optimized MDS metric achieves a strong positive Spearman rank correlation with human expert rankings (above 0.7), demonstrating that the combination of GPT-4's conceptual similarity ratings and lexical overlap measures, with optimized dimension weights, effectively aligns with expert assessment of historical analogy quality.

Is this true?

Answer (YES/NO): YES